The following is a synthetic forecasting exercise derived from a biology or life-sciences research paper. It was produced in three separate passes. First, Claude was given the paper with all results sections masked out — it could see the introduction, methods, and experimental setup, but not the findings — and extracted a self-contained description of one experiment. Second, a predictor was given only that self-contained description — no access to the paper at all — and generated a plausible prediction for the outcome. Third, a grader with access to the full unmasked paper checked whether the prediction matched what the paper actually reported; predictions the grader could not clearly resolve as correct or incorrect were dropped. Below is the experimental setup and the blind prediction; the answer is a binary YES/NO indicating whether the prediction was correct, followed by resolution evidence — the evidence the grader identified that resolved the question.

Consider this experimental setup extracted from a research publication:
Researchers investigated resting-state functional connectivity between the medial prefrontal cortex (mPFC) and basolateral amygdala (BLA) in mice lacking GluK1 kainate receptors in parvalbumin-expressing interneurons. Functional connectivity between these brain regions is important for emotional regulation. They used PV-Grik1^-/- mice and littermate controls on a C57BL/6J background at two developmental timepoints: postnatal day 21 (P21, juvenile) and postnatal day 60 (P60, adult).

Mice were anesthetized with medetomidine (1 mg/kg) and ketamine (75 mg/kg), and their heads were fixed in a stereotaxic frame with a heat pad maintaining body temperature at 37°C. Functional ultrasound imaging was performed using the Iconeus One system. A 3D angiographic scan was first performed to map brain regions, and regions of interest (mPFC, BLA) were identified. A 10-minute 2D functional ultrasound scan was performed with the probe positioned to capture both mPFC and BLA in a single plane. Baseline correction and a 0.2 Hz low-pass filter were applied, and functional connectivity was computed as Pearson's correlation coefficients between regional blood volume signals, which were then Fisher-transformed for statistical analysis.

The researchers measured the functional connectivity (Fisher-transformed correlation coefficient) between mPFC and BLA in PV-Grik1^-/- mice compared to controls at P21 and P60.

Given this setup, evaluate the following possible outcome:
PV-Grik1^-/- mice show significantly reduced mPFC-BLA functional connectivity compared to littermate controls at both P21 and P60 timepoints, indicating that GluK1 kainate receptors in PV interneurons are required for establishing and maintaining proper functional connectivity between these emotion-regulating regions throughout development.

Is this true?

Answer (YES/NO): NO